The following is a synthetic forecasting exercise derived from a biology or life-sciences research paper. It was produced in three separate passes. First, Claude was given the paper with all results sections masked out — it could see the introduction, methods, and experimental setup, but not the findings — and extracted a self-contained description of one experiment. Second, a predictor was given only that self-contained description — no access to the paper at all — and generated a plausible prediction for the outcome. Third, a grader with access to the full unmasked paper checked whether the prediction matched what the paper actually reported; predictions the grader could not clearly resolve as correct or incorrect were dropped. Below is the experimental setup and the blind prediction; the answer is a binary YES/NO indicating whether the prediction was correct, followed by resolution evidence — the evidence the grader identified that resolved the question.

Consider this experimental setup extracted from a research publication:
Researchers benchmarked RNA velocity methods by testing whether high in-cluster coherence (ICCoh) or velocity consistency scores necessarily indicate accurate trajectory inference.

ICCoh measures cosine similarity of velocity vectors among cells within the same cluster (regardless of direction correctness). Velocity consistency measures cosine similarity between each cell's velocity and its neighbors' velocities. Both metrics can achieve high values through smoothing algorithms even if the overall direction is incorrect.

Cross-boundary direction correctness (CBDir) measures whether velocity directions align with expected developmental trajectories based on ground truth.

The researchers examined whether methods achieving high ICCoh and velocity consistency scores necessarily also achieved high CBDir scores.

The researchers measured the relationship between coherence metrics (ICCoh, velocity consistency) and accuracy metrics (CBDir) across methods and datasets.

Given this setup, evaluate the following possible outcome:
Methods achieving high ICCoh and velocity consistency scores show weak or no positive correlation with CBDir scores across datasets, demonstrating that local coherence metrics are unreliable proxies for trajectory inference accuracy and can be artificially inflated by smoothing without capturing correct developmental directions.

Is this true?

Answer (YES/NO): YES